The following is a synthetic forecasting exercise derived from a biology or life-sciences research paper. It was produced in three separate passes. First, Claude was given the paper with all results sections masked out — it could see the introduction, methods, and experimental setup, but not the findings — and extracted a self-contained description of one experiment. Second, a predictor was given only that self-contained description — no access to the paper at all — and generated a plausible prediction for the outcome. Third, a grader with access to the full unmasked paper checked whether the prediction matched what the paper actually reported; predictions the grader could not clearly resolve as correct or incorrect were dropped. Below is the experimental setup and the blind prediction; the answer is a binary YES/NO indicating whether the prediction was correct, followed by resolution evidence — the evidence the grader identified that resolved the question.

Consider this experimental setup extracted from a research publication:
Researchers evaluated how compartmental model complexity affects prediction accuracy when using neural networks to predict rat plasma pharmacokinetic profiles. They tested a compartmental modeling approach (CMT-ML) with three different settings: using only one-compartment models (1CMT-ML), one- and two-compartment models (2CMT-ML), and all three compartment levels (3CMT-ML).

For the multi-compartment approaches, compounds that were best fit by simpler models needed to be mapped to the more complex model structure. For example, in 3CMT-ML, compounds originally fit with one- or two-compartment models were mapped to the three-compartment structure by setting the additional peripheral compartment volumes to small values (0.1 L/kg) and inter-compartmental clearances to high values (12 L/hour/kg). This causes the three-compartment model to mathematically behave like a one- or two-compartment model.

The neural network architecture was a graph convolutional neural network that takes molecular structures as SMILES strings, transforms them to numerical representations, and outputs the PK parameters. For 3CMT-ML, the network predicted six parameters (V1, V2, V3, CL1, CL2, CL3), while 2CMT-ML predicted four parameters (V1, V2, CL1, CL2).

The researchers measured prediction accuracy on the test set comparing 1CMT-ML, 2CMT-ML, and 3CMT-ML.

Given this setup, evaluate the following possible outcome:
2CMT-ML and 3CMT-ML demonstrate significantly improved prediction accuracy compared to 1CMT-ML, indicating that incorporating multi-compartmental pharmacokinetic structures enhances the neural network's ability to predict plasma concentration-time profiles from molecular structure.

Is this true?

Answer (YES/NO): NO